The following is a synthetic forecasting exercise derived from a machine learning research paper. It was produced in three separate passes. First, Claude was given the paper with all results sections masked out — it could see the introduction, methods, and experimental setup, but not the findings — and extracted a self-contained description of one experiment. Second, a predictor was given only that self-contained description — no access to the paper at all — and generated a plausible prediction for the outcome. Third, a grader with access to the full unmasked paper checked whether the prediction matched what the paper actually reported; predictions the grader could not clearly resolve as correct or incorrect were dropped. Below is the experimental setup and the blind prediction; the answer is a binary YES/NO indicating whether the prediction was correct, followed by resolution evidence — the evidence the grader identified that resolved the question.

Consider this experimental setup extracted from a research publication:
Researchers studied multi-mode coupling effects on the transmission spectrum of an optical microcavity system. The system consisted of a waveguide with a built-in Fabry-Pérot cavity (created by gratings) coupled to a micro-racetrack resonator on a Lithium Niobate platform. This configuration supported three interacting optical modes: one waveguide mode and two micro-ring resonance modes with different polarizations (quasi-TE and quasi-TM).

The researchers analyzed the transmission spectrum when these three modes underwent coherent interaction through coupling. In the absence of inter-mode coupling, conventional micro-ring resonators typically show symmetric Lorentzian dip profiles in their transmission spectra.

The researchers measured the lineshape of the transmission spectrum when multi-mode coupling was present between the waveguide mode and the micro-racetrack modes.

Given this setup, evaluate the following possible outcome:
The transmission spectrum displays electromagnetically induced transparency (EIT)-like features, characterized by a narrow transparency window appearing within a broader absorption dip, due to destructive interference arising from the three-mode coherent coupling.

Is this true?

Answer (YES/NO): YES